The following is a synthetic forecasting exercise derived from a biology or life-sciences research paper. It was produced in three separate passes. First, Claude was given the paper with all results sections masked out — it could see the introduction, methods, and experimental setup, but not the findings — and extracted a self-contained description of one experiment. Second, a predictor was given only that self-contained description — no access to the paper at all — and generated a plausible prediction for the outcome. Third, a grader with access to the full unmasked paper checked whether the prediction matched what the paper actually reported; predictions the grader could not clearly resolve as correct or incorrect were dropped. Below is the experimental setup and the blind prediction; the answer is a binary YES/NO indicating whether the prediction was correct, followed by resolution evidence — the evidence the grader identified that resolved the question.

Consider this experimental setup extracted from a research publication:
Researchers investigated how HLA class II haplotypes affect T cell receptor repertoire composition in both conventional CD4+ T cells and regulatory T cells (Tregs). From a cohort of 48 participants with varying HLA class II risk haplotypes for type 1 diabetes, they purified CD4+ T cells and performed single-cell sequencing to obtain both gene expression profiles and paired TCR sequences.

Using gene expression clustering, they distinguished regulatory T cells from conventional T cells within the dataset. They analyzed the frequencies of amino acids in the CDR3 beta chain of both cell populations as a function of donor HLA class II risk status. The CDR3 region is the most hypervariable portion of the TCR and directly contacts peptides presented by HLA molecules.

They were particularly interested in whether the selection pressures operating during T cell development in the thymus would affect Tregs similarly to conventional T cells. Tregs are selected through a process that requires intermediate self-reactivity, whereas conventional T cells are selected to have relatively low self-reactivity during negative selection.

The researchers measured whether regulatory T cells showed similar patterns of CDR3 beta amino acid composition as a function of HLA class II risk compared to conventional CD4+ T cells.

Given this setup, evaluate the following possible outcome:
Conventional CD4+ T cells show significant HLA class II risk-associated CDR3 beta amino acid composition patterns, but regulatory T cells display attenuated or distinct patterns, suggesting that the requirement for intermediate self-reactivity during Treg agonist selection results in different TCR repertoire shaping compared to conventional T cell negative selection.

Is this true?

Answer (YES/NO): NO